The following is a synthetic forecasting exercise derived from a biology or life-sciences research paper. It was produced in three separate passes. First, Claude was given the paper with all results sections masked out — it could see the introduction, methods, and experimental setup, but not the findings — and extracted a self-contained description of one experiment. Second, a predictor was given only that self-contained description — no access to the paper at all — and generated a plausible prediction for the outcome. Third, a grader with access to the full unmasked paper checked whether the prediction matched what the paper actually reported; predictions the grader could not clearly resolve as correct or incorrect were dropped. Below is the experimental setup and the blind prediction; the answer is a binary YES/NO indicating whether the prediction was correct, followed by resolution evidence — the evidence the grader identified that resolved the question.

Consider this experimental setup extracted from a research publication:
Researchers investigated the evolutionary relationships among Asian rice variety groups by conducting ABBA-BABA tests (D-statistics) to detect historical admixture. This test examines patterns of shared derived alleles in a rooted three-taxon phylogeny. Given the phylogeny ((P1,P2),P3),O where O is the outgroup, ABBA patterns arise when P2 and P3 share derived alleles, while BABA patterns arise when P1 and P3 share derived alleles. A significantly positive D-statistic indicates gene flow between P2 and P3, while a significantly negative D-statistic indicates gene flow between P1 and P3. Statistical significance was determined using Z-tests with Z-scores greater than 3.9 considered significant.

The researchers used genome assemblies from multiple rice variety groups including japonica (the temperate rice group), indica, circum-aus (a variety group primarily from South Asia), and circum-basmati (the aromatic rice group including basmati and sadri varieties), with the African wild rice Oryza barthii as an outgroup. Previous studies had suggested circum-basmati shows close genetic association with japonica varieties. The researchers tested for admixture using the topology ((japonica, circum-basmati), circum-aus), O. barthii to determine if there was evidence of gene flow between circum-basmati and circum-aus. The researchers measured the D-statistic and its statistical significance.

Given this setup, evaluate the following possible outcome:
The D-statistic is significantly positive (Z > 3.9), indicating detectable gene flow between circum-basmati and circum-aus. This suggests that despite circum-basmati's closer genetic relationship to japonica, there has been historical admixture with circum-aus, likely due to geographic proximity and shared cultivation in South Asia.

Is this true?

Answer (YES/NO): YES